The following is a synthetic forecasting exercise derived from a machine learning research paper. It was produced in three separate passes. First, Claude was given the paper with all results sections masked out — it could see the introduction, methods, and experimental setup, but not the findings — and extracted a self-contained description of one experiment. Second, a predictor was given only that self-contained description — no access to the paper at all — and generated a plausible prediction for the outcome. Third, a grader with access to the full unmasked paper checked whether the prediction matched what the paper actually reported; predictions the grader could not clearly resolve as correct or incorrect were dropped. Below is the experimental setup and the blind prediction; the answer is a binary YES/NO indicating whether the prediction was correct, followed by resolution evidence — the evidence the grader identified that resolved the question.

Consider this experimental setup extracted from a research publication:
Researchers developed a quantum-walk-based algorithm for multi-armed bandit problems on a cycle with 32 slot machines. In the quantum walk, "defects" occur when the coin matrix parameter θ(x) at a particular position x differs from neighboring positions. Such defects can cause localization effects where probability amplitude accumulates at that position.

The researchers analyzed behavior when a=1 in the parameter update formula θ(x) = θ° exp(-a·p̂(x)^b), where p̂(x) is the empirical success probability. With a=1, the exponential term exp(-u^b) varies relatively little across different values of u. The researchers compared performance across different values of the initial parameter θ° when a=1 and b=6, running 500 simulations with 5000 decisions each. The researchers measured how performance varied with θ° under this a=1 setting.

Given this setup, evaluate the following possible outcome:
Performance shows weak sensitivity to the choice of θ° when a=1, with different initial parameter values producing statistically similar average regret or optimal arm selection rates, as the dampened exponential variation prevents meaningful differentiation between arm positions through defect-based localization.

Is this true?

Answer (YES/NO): NO